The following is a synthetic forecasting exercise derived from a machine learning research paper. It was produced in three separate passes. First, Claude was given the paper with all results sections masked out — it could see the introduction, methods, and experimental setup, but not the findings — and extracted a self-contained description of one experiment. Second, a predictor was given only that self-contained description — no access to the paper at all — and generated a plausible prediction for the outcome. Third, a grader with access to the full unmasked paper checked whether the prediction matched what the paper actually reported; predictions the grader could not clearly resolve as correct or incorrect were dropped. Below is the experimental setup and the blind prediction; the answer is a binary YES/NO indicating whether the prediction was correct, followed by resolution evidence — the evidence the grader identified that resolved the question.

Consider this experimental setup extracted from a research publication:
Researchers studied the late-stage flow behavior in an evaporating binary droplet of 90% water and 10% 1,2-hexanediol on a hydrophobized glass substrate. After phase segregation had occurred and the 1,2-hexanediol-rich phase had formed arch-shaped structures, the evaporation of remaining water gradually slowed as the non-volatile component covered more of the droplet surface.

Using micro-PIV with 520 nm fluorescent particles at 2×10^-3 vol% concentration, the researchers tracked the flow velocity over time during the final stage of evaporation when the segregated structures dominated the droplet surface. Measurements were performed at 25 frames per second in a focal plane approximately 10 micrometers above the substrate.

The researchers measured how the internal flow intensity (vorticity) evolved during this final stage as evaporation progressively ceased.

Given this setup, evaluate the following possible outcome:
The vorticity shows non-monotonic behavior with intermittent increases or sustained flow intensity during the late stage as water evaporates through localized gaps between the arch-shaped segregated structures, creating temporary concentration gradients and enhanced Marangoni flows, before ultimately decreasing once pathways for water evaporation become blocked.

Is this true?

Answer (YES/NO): NO